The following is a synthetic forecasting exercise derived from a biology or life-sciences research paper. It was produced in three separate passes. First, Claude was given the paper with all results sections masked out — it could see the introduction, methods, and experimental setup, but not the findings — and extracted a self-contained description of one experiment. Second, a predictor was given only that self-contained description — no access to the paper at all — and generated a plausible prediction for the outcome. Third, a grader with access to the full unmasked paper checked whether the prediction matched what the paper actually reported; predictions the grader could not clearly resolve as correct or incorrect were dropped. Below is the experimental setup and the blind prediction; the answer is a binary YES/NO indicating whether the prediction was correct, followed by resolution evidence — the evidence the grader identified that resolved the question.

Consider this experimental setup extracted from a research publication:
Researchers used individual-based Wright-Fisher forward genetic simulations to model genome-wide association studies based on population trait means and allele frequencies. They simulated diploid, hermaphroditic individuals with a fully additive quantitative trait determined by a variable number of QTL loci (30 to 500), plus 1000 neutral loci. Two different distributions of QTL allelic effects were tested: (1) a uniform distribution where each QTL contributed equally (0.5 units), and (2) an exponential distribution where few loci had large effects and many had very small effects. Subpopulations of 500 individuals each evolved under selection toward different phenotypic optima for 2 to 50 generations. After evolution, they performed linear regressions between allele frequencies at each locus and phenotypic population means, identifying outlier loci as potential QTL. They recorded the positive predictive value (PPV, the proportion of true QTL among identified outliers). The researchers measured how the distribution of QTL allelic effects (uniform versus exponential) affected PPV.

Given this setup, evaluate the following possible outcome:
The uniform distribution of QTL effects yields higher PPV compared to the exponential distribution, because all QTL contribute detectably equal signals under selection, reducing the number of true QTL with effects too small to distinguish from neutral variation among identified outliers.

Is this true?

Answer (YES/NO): YES